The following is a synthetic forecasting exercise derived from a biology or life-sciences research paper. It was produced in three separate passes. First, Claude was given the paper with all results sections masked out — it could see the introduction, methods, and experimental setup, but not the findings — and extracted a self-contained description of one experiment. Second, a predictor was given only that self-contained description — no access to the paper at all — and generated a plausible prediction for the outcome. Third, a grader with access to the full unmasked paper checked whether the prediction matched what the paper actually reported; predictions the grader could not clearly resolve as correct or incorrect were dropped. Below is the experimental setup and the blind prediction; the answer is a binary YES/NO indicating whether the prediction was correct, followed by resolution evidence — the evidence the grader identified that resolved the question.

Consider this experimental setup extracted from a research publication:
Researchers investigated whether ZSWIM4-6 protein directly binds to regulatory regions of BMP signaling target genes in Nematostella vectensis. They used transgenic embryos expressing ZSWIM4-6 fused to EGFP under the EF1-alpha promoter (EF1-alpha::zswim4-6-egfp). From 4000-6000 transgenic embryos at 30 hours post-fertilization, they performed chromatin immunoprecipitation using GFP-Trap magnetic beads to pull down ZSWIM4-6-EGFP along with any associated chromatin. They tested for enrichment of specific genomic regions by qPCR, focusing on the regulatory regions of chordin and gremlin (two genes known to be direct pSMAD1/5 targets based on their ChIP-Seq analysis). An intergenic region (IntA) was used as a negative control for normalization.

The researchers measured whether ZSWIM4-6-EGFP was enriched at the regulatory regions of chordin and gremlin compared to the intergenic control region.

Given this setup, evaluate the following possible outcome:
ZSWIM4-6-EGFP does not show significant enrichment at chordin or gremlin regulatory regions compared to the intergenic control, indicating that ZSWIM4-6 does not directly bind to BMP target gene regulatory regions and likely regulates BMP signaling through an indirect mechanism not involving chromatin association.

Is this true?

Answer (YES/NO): NO